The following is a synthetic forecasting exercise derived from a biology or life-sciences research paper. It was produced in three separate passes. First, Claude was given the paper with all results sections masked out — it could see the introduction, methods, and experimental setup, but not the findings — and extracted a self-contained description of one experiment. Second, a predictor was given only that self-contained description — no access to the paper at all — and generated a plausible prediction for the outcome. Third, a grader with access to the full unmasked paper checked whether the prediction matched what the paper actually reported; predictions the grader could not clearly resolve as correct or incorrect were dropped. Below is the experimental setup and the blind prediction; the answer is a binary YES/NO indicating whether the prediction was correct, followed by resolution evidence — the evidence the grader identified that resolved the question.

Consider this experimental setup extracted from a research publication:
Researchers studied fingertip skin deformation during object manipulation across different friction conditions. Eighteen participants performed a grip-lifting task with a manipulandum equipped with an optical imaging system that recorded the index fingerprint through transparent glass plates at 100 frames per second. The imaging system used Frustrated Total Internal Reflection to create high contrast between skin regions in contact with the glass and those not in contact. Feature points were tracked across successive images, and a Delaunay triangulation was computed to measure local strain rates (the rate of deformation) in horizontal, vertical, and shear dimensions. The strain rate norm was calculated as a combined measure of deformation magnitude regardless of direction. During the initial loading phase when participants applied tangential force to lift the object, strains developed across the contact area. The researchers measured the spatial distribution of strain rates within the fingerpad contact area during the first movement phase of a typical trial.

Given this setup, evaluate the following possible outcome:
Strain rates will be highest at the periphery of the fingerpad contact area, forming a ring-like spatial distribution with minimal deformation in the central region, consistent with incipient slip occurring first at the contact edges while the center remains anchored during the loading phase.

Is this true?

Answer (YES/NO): YES